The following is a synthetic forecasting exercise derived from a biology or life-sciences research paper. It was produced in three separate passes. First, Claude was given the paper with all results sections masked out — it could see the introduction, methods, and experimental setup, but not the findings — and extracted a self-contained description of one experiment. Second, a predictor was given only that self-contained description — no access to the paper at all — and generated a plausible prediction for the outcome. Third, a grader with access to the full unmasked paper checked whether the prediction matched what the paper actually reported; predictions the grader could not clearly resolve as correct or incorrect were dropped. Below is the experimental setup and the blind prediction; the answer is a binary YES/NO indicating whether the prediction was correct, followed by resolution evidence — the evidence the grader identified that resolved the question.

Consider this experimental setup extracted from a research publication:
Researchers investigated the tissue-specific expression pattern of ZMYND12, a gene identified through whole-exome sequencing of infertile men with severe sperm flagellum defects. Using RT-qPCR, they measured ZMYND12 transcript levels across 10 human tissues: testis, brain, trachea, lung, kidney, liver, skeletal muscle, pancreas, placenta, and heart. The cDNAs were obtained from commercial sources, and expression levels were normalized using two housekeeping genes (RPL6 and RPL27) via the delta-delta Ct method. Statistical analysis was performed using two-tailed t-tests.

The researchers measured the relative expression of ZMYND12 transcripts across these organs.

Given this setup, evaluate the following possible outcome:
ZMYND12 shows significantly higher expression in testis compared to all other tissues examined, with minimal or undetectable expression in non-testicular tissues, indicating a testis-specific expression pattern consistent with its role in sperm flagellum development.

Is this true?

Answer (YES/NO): YES